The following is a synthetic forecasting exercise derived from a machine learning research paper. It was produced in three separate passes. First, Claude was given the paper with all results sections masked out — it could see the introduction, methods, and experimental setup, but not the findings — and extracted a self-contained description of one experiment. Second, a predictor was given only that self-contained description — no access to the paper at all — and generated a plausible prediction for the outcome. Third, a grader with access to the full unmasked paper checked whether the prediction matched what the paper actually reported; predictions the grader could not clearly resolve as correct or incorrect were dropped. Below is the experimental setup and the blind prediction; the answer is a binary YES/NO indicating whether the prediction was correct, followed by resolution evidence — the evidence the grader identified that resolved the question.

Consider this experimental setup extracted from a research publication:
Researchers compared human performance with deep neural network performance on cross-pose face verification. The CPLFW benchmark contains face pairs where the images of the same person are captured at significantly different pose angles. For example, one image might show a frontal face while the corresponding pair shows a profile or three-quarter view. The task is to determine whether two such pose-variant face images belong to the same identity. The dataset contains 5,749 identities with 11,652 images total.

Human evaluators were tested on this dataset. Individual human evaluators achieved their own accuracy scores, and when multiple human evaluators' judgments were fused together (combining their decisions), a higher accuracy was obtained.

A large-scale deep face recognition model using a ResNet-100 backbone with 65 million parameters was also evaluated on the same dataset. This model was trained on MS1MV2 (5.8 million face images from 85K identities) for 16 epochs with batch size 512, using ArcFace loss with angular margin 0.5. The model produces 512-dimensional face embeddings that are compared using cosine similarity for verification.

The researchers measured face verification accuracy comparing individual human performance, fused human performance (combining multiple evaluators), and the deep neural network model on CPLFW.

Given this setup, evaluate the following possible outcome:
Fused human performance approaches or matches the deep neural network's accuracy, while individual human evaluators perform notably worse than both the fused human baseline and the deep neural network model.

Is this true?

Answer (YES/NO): NO